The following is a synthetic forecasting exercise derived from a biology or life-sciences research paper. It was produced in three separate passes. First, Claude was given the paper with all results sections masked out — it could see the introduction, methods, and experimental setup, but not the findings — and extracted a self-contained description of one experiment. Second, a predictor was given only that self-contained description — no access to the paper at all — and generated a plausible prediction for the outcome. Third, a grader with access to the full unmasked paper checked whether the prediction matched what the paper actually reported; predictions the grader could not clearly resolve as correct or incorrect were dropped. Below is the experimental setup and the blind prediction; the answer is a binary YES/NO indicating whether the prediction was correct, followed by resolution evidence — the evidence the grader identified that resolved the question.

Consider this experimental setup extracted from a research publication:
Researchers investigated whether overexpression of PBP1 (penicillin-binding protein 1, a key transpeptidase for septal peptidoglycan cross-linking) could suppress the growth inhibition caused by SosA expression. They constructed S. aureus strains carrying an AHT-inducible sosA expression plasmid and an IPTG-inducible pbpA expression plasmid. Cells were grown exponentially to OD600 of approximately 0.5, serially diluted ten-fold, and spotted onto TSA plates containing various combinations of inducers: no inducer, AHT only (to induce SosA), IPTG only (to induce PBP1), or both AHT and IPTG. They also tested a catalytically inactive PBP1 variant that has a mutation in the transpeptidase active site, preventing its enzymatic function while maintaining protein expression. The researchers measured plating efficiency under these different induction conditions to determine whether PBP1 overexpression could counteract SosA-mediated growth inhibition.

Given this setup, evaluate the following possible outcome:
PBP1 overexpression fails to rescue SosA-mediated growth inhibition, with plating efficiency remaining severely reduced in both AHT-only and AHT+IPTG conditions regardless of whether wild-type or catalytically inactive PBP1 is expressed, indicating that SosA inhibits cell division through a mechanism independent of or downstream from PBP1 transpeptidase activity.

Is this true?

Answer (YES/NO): NO